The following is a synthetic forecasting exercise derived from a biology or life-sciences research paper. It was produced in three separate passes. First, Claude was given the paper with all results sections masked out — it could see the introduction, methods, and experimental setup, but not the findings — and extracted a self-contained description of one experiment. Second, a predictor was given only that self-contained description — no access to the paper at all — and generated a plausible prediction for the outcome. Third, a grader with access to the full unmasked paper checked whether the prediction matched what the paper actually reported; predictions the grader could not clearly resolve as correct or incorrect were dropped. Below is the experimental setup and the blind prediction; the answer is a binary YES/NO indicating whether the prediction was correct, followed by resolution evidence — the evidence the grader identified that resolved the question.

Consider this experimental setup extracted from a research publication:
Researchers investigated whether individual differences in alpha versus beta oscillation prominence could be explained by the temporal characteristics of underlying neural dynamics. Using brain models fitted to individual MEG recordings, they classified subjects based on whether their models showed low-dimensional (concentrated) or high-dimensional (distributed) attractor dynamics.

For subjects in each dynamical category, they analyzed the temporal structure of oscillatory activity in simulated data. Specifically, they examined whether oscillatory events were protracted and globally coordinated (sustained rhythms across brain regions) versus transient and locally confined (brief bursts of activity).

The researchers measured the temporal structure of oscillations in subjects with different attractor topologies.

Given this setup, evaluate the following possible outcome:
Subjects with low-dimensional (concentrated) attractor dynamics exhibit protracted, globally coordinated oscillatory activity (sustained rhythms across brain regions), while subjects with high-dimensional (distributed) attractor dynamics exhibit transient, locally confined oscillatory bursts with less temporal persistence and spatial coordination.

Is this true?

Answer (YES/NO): YES